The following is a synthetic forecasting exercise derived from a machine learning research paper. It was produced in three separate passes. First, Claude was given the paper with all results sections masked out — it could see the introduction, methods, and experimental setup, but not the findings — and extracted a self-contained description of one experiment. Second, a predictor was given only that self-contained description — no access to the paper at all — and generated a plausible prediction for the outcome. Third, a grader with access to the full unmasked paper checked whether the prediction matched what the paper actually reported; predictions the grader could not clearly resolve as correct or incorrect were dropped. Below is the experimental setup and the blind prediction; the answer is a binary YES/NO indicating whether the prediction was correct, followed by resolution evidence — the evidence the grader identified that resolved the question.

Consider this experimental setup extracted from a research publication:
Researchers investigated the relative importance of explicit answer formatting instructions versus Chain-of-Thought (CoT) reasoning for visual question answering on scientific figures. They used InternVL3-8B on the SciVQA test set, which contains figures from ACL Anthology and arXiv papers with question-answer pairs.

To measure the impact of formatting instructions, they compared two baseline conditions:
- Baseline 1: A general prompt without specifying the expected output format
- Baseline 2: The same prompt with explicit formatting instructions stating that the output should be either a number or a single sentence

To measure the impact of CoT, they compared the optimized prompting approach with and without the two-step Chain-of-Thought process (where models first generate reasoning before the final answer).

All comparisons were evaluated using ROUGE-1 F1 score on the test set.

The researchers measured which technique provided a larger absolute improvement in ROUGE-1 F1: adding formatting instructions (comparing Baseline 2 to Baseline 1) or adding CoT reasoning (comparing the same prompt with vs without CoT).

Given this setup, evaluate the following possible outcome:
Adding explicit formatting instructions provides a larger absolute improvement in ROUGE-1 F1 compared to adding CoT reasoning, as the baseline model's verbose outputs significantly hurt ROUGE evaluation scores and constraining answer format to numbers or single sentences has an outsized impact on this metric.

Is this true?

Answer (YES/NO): YES